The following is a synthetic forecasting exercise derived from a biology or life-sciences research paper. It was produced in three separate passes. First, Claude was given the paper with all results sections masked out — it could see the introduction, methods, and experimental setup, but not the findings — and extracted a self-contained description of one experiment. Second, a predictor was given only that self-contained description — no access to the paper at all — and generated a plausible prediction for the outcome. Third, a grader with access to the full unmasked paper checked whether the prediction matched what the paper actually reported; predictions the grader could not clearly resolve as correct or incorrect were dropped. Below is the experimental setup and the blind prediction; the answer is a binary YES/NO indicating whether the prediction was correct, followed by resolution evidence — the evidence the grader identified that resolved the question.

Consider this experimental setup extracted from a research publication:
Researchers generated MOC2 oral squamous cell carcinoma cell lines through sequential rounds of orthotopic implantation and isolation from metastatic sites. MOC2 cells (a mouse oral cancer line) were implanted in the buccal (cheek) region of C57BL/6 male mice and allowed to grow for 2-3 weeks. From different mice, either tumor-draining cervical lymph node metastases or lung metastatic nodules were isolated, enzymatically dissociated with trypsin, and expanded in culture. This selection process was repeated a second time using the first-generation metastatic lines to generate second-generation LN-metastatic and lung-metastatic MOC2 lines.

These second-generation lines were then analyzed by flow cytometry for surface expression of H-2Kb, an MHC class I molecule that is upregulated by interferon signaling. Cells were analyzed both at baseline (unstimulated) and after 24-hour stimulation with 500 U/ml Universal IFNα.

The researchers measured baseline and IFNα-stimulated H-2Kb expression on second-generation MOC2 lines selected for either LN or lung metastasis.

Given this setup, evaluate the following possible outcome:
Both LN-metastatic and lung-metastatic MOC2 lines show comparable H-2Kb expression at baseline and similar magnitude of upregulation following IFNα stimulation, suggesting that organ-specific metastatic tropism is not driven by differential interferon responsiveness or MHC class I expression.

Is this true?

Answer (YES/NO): NO